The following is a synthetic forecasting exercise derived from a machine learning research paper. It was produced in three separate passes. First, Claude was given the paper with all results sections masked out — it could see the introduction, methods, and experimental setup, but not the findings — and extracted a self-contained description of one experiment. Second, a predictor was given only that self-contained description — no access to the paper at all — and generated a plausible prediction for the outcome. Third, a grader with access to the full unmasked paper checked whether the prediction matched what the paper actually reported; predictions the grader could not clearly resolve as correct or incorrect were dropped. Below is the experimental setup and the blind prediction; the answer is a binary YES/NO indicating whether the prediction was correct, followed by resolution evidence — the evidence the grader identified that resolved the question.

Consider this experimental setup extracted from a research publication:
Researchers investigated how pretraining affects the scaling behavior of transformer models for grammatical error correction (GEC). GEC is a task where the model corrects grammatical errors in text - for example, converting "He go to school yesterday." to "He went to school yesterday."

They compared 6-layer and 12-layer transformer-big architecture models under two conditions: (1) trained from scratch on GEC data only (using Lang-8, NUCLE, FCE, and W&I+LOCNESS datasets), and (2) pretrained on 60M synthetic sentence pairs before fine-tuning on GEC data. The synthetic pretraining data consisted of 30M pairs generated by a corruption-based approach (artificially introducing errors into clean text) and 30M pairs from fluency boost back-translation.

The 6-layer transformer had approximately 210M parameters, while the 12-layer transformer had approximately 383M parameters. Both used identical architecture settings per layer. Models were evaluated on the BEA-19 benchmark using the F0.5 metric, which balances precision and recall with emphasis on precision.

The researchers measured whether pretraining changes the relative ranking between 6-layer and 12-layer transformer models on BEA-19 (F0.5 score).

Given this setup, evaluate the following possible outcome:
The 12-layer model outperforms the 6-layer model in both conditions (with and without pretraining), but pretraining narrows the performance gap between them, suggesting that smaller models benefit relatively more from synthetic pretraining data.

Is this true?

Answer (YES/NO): NO